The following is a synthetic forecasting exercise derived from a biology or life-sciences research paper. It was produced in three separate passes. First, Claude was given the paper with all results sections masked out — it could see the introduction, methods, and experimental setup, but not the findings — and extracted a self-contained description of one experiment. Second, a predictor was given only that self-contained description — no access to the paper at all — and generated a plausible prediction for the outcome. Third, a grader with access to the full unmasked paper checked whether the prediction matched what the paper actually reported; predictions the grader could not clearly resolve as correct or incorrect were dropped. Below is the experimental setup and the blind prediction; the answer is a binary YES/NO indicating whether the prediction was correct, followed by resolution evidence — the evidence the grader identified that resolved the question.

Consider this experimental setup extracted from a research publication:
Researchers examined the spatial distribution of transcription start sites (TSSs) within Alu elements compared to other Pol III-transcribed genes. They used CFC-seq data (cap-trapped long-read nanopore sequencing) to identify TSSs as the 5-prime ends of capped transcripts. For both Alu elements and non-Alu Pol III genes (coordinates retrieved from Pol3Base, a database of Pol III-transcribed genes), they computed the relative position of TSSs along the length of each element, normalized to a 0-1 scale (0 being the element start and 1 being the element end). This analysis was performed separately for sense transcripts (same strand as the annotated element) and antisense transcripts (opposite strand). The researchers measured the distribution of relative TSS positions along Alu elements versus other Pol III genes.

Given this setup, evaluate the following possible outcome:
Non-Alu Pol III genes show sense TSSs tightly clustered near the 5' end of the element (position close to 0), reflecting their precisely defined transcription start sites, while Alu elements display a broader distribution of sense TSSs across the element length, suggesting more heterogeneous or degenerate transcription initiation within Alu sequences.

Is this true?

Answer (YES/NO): NO